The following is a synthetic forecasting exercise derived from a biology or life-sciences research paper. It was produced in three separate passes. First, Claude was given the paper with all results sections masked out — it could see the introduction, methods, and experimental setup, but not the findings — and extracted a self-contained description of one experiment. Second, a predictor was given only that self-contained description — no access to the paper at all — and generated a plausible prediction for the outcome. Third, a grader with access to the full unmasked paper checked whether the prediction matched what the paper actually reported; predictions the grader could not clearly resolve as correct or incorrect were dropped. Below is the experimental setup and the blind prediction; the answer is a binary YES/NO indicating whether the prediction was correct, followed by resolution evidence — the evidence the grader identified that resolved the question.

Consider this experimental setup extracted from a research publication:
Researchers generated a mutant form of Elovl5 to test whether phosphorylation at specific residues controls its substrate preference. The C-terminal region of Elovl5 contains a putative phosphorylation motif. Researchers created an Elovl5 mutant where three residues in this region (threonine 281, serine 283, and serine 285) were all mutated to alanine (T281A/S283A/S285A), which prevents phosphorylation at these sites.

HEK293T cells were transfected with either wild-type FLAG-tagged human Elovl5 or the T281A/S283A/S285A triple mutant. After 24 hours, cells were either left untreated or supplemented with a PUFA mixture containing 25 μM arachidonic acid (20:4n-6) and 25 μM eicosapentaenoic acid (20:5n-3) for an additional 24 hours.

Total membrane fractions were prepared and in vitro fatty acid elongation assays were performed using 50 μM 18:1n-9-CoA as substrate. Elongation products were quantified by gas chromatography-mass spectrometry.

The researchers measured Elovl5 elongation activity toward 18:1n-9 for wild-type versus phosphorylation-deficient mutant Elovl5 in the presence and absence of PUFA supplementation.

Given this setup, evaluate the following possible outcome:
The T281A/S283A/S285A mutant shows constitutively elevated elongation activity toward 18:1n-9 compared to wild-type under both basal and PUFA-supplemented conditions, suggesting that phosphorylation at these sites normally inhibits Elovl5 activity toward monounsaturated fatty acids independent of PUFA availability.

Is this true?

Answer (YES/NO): NO